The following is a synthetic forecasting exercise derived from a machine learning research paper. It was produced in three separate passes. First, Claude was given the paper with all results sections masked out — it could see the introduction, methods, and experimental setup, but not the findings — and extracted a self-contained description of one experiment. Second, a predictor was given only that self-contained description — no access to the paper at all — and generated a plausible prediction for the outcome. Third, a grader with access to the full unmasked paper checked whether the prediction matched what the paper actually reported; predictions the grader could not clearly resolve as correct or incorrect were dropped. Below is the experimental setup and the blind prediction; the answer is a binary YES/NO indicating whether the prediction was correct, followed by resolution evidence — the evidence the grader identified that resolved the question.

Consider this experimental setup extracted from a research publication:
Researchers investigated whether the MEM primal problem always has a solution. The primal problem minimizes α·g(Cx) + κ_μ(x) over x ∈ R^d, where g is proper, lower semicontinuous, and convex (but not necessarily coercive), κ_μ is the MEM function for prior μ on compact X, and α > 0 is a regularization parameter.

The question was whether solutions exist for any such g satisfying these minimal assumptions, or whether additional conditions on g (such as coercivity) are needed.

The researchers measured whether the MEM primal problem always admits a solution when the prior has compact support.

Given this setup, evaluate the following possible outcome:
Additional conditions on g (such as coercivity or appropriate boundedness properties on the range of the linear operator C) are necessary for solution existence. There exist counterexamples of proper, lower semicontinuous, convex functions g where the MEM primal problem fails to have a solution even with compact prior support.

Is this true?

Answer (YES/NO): NO